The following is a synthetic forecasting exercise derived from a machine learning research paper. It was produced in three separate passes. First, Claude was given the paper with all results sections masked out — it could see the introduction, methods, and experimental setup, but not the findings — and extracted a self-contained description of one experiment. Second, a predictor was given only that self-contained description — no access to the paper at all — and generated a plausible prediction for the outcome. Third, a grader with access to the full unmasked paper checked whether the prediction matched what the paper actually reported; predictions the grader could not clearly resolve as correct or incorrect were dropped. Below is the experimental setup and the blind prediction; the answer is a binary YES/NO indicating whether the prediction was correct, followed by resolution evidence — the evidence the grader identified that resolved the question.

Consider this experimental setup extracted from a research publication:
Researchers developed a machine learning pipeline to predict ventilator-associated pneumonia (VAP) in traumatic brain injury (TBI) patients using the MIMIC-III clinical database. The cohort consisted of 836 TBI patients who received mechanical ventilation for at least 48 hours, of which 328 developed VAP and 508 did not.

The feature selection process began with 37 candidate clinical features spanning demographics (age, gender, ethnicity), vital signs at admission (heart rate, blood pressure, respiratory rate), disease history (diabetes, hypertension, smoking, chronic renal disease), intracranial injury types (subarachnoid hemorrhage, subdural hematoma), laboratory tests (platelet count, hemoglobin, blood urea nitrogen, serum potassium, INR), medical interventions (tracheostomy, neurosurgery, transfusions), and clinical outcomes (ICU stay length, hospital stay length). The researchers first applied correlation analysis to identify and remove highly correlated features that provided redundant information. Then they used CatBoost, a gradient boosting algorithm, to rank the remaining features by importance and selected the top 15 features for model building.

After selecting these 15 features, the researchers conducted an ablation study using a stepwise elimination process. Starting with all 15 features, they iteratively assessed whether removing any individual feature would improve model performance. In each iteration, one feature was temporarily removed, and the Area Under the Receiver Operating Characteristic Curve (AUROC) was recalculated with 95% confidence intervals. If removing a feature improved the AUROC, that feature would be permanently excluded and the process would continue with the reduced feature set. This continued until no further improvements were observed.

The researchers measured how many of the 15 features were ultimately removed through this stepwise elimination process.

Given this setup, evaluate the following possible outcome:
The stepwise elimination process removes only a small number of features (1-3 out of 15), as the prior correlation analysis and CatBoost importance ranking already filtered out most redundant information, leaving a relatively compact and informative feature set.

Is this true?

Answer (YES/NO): NO